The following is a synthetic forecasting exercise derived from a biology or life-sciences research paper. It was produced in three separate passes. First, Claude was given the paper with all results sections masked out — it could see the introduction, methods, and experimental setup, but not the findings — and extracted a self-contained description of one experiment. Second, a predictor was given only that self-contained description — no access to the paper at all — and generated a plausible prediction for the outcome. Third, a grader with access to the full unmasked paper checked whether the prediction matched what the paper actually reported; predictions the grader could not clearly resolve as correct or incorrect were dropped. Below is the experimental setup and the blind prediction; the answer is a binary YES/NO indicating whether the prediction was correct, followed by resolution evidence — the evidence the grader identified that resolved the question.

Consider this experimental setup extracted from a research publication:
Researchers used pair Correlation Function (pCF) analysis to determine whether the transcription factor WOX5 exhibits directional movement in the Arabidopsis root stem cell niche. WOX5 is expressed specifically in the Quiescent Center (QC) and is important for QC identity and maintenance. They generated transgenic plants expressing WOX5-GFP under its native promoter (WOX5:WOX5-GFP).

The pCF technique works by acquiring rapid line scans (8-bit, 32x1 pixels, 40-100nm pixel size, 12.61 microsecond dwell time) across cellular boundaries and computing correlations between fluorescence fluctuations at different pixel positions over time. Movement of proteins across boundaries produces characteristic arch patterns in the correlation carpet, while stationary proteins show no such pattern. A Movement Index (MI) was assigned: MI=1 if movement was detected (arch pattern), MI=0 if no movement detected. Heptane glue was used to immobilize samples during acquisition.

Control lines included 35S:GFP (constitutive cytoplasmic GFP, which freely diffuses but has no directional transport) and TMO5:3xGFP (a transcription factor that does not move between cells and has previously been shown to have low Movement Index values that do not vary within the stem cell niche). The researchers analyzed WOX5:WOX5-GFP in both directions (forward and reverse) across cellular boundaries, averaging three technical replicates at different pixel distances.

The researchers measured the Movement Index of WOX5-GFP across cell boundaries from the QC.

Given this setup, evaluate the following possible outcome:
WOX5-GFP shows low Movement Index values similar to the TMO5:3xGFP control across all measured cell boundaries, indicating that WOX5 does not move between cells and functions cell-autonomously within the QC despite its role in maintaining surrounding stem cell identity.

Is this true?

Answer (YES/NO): NO